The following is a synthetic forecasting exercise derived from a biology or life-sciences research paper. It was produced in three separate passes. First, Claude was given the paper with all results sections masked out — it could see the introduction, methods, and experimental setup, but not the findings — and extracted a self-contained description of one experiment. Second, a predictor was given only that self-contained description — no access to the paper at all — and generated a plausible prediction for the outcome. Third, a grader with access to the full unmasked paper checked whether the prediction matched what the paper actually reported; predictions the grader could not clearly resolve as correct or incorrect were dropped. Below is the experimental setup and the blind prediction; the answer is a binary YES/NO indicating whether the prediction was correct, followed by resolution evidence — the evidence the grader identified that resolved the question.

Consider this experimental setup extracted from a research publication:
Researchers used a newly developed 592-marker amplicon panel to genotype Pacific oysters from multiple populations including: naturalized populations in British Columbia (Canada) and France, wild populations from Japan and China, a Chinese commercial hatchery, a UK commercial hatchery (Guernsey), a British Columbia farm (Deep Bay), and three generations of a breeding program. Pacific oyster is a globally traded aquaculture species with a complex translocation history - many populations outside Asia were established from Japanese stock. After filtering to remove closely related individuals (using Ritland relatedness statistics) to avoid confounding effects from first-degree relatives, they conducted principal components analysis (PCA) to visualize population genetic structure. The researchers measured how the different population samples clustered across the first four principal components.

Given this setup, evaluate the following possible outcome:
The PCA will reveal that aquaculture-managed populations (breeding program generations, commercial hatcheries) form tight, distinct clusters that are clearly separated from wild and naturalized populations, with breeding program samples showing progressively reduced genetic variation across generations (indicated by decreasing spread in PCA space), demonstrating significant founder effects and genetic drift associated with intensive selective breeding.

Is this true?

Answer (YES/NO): NO